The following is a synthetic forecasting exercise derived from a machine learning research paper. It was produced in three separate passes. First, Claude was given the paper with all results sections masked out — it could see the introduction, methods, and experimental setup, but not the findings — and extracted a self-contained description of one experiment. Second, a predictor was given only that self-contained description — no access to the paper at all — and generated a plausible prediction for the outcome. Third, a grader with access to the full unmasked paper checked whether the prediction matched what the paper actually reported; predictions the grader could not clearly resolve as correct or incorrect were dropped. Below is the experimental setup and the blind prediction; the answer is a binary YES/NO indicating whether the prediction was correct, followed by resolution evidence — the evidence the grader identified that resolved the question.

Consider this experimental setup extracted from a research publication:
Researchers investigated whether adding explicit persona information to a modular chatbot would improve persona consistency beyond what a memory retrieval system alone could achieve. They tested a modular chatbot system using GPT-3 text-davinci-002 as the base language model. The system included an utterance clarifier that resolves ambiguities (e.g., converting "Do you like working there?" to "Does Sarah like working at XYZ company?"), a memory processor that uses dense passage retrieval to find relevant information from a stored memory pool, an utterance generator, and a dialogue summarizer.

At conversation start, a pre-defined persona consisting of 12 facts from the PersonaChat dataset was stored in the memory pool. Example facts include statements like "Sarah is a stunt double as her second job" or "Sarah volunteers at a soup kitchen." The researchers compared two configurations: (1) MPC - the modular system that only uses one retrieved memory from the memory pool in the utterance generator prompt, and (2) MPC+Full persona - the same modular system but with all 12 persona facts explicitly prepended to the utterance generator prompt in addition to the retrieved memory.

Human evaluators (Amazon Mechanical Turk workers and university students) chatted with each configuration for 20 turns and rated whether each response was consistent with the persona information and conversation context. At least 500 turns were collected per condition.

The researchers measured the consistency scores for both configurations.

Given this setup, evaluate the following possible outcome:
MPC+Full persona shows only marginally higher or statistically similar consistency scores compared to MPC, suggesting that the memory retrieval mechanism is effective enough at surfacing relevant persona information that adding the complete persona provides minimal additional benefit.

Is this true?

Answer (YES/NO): NO